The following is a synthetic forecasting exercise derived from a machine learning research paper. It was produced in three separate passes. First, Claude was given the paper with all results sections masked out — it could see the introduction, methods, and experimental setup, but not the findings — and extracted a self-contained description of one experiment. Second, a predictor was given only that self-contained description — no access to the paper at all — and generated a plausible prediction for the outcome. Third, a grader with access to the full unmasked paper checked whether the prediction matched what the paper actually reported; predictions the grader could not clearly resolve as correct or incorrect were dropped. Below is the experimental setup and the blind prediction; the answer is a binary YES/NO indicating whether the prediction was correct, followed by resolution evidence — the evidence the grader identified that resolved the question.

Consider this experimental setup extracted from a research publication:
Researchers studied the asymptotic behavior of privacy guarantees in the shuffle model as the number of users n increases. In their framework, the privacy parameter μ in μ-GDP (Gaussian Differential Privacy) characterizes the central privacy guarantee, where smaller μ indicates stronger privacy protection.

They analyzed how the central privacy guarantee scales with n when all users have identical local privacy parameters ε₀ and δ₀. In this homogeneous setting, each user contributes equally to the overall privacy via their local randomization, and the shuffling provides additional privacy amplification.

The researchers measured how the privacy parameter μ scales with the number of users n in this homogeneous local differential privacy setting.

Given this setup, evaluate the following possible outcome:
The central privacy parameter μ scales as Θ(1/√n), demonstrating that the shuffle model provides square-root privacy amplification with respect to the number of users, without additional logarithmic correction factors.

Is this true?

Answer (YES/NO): YES